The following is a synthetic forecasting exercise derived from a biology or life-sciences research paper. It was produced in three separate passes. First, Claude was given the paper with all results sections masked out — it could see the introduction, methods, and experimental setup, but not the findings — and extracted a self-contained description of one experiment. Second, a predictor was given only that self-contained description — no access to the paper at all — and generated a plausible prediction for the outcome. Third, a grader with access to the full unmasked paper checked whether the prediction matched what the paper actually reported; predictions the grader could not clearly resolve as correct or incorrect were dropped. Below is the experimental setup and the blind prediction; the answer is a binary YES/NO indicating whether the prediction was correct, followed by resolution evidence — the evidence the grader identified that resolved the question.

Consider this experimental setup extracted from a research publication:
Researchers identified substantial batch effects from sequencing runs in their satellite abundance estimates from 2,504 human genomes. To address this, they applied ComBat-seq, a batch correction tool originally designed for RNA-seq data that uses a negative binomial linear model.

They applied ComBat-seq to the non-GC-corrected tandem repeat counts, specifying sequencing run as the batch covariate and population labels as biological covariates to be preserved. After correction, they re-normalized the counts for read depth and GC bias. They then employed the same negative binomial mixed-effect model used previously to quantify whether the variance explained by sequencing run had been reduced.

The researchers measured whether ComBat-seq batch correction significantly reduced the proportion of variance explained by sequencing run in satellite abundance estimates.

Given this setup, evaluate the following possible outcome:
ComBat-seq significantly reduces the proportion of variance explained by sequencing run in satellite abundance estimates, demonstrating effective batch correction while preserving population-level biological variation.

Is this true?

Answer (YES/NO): NO